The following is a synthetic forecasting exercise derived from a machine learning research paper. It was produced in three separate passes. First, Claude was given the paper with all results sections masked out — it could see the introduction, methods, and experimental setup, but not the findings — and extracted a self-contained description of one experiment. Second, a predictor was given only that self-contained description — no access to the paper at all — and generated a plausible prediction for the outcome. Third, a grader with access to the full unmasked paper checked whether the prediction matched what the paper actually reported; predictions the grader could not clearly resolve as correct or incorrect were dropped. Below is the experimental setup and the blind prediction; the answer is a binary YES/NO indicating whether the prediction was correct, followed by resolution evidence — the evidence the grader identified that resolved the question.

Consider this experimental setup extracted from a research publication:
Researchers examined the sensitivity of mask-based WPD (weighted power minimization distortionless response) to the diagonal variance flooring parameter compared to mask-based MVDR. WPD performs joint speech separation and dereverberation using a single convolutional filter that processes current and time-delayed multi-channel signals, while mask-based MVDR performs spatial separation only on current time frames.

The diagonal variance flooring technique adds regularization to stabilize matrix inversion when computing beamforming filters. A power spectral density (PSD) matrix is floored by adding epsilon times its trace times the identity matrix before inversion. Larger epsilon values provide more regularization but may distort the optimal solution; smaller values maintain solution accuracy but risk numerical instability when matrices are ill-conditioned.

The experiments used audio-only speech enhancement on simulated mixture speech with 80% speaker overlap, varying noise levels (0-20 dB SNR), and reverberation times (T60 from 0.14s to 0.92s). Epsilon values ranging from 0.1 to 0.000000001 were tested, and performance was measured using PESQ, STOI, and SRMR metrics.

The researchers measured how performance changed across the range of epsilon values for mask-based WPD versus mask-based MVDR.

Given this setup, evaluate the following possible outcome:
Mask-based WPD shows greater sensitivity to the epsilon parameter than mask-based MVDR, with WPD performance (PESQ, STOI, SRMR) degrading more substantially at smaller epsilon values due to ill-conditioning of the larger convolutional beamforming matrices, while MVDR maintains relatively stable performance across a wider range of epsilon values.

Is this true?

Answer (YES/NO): YES